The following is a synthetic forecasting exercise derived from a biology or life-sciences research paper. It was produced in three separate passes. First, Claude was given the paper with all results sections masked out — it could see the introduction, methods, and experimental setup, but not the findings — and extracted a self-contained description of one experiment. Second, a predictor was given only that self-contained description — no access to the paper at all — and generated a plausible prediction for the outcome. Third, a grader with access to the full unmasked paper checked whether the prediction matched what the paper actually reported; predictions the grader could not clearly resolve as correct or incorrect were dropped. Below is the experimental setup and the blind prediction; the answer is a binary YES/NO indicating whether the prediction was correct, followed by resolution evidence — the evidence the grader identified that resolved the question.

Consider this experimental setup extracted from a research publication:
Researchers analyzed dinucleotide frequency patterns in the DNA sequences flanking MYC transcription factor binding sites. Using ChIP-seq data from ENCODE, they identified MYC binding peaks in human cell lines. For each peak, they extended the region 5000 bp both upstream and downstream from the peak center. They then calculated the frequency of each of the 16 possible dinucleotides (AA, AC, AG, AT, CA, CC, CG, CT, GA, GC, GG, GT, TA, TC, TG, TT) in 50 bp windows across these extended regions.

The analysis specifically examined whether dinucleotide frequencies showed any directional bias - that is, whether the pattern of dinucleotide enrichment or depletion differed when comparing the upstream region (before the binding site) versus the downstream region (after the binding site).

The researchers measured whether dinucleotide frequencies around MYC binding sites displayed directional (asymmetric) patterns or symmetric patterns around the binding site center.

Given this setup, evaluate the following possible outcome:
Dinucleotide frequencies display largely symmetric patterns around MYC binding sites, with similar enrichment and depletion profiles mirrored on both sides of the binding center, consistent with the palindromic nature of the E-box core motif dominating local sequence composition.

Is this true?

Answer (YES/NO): NO